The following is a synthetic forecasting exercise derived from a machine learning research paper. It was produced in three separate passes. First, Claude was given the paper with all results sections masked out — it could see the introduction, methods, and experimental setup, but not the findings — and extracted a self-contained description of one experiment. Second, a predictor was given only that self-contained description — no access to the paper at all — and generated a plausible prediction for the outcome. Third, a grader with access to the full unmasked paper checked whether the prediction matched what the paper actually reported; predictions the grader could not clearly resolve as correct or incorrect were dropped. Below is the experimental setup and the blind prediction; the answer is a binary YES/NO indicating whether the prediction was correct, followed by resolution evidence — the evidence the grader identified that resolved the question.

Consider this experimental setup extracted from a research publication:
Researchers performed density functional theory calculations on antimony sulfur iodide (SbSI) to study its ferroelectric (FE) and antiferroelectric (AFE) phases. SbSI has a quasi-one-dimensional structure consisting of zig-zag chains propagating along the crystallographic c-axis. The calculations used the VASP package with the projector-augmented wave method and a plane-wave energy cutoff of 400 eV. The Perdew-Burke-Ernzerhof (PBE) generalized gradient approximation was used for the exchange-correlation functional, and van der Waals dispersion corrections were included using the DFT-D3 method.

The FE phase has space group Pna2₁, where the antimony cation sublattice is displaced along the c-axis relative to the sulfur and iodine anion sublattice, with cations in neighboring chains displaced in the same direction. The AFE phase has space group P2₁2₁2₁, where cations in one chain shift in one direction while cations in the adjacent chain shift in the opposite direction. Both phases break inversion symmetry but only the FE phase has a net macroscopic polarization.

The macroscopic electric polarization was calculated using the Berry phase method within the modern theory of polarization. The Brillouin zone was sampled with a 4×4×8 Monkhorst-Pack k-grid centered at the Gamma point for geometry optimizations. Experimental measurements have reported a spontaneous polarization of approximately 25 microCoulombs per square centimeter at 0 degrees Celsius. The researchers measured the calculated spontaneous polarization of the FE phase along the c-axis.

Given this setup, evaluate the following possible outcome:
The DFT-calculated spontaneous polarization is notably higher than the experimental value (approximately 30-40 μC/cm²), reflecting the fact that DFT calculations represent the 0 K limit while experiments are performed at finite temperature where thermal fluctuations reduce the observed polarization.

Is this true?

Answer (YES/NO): NO